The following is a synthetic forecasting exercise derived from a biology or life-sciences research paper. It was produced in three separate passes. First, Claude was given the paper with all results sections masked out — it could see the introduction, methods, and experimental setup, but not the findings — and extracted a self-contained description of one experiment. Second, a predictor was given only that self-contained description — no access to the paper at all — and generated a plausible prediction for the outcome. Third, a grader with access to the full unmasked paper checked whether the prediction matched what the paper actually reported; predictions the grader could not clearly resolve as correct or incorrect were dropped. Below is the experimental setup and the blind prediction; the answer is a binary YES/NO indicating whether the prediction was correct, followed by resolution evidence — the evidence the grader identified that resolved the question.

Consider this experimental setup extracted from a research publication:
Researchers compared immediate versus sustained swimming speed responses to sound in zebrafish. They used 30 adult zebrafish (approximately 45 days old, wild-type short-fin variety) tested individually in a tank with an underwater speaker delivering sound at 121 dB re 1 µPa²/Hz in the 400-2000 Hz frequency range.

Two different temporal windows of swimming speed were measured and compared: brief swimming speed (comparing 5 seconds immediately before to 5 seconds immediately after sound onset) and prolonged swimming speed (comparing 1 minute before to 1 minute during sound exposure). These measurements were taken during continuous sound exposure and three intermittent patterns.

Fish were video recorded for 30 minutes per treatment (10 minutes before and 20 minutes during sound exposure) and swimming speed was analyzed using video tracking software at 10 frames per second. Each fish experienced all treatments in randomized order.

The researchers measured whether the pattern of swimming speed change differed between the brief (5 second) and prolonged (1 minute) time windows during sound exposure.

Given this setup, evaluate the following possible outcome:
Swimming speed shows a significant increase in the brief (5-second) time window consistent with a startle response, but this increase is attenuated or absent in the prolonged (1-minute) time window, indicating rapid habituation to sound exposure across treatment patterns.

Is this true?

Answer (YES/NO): YES